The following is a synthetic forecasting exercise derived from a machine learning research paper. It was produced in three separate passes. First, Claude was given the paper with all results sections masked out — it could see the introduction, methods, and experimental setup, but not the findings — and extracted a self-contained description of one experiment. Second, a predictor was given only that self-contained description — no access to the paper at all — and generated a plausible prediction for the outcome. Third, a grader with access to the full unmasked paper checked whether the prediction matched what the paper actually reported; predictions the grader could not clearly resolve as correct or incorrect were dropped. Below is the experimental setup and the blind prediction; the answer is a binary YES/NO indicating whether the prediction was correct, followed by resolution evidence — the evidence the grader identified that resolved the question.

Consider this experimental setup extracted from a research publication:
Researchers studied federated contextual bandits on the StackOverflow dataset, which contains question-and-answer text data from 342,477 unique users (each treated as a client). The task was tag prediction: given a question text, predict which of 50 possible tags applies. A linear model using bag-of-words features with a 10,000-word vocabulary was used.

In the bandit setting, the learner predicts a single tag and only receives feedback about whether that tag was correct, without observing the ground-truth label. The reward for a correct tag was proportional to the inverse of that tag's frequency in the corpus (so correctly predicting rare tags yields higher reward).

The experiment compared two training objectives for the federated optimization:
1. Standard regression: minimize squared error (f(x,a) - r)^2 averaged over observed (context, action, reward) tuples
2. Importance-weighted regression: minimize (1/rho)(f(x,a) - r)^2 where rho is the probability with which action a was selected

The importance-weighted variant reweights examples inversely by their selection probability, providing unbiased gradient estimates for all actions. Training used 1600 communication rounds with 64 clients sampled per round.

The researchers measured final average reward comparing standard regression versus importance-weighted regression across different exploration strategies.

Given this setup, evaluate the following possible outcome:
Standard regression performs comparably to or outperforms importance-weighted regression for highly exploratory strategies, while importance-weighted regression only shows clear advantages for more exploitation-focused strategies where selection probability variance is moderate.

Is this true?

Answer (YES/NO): NO